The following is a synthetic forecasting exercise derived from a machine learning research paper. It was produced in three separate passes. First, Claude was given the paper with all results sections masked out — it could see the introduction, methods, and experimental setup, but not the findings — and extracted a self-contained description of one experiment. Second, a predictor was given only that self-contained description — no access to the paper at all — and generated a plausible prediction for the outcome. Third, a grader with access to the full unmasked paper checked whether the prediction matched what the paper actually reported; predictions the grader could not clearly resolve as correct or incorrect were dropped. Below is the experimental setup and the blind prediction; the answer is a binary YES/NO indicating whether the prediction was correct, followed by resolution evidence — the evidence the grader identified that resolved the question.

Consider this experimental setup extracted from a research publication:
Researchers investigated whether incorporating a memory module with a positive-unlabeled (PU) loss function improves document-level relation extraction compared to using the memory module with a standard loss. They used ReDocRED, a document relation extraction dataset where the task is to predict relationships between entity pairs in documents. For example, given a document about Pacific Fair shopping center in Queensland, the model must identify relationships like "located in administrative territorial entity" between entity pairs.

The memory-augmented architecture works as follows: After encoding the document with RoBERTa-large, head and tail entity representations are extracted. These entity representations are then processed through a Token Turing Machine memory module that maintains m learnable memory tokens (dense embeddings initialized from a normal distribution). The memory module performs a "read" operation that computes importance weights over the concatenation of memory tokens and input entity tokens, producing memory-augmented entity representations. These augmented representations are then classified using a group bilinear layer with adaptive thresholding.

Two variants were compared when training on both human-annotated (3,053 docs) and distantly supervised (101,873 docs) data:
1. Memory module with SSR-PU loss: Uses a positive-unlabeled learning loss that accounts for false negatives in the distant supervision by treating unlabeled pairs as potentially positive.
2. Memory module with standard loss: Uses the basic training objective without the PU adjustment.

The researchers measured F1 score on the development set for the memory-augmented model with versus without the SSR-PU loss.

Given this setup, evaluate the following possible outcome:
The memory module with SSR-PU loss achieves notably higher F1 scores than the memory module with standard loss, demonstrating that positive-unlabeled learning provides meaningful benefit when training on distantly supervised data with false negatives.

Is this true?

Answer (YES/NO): NO